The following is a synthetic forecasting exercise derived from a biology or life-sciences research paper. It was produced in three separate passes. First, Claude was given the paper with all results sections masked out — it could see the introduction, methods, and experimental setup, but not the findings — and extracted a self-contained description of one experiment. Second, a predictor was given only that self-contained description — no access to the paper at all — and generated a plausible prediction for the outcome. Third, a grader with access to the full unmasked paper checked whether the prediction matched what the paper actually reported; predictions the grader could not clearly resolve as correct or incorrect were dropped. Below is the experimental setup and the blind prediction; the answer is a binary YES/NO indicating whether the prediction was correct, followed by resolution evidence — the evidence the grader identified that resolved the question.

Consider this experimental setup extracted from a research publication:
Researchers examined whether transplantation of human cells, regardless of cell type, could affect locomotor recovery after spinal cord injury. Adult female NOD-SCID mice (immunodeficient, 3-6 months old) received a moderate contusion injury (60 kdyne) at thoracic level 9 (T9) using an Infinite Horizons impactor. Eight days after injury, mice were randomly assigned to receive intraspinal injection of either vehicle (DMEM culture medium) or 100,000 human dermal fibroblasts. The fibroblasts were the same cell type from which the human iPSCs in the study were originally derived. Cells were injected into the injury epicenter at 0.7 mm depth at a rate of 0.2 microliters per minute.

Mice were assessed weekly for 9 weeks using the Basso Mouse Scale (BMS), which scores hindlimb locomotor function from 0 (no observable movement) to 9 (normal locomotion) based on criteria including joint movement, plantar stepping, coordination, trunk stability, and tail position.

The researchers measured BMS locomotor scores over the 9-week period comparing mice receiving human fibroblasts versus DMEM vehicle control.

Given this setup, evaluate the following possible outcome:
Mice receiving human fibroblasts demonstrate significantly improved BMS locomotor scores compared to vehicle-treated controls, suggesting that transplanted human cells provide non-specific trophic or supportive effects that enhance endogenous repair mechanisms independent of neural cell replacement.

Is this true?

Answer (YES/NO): NO